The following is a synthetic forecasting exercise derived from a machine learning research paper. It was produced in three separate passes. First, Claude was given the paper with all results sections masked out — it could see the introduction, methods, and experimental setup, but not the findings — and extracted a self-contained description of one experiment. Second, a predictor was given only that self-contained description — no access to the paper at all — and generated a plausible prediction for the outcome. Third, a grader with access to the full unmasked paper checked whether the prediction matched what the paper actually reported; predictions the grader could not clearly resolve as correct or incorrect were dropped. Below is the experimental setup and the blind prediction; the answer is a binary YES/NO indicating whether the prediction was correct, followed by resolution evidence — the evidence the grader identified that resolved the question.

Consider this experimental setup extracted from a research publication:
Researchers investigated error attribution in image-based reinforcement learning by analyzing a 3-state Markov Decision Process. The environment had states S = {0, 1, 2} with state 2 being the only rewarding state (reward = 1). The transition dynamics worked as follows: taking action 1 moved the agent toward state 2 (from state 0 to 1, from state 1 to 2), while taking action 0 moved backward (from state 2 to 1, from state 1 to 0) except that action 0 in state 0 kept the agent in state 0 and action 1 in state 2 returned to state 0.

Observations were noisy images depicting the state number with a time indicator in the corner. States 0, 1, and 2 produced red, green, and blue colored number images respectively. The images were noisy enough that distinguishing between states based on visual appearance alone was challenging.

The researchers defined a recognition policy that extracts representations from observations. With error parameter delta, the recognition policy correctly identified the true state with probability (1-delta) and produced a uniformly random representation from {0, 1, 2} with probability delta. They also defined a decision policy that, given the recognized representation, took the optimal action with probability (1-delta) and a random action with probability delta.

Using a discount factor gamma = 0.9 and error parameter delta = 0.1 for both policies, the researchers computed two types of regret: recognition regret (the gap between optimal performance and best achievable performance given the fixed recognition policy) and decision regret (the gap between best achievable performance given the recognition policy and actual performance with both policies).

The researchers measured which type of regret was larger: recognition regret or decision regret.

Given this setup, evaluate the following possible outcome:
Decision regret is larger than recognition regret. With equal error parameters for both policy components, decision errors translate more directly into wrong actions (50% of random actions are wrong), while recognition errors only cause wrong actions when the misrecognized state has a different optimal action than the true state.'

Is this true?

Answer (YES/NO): YES